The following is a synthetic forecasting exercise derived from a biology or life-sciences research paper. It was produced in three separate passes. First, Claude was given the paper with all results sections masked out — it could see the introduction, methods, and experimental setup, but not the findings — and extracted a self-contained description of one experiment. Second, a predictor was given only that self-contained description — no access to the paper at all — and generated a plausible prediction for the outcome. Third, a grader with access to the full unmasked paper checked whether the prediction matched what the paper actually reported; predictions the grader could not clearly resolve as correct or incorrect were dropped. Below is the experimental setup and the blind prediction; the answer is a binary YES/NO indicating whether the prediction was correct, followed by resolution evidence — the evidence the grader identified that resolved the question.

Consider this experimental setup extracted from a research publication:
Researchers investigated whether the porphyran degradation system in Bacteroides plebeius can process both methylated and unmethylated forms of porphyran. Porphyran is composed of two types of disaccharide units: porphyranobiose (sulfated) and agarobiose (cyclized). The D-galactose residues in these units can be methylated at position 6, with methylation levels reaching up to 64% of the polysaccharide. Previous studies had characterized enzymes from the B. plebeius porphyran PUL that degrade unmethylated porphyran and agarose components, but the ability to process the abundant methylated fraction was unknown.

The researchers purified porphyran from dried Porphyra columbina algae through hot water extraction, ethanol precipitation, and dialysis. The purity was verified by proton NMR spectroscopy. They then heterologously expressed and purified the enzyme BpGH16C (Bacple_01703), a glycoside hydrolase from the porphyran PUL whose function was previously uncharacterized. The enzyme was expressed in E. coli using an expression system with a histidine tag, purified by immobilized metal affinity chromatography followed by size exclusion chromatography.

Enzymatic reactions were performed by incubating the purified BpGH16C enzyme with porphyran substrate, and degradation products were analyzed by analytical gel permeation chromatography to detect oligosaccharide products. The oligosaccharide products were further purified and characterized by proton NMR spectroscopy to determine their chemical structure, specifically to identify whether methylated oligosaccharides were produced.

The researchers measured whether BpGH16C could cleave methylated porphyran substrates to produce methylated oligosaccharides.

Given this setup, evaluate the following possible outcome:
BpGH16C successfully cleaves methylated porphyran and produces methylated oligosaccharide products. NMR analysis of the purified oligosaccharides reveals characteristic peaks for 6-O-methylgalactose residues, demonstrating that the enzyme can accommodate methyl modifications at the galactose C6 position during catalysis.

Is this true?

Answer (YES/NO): YES